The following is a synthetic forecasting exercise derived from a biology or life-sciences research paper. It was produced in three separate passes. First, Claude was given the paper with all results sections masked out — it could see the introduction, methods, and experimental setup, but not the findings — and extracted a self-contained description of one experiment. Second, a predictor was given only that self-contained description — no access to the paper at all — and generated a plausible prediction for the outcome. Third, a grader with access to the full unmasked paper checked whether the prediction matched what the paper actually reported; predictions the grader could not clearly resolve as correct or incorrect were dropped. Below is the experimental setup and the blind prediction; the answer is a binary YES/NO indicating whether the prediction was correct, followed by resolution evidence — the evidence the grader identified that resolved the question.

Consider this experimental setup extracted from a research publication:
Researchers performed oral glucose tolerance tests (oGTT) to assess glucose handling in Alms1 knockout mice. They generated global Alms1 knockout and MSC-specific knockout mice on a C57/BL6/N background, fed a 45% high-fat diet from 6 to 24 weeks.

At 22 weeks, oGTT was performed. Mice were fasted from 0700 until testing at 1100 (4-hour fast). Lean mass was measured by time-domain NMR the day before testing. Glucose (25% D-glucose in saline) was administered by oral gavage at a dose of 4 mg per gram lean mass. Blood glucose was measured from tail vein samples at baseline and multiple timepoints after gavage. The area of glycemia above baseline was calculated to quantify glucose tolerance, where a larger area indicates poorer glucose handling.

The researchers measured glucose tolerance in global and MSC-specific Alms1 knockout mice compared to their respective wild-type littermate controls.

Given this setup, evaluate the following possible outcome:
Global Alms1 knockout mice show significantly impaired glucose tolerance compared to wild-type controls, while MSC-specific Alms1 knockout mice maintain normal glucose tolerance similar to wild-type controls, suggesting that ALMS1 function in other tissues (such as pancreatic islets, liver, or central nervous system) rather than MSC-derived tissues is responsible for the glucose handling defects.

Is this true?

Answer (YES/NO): NO